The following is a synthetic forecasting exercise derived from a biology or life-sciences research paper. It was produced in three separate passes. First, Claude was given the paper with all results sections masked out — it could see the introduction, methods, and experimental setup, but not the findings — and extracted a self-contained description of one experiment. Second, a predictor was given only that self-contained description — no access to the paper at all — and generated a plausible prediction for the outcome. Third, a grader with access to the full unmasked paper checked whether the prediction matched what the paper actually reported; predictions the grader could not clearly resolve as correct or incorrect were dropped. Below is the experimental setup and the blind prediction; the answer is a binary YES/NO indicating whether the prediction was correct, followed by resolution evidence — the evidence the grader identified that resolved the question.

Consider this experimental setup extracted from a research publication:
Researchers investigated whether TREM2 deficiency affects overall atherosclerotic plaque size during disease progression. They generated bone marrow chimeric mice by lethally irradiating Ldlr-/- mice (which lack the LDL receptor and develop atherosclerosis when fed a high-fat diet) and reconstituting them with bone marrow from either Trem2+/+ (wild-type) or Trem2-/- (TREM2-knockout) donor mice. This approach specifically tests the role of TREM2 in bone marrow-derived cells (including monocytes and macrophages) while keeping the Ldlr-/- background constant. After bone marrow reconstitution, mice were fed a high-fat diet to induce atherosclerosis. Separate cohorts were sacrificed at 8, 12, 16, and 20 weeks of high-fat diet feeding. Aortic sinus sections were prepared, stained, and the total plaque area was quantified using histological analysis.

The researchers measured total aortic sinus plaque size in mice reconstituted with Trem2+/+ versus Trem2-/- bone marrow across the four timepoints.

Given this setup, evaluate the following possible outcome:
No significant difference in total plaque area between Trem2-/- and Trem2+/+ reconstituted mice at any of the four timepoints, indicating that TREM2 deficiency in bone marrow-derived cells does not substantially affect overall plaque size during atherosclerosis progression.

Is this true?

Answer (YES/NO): YES